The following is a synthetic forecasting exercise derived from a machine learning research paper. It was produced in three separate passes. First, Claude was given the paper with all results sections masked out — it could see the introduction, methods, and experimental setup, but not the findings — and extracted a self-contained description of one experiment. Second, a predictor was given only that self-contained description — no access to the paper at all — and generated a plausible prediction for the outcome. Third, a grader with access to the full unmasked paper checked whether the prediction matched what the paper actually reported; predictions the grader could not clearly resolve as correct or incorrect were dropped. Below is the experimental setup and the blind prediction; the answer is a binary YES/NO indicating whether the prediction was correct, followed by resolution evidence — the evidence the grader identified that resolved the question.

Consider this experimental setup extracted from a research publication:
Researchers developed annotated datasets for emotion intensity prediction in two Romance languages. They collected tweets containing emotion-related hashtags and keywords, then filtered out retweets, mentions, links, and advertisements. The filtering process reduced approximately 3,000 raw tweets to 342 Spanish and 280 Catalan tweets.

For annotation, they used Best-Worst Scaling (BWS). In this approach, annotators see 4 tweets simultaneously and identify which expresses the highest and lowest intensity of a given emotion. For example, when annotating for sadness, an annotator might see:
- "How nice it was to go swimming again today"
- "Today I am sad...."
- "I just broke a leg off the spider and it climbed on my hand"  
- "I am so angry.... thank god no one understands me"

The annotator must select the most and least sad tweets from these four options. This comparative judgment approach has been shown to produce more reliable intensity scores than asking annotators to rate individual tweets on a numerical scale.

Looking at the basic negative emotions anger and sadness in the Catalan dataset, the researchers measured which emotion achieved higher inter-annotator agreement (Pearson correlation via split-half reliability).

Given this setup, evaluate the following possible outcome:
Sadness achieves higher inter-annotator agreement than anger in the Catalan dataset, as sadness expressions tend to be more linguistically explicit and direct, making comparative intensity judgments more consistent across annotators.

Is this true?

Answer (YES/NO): NO